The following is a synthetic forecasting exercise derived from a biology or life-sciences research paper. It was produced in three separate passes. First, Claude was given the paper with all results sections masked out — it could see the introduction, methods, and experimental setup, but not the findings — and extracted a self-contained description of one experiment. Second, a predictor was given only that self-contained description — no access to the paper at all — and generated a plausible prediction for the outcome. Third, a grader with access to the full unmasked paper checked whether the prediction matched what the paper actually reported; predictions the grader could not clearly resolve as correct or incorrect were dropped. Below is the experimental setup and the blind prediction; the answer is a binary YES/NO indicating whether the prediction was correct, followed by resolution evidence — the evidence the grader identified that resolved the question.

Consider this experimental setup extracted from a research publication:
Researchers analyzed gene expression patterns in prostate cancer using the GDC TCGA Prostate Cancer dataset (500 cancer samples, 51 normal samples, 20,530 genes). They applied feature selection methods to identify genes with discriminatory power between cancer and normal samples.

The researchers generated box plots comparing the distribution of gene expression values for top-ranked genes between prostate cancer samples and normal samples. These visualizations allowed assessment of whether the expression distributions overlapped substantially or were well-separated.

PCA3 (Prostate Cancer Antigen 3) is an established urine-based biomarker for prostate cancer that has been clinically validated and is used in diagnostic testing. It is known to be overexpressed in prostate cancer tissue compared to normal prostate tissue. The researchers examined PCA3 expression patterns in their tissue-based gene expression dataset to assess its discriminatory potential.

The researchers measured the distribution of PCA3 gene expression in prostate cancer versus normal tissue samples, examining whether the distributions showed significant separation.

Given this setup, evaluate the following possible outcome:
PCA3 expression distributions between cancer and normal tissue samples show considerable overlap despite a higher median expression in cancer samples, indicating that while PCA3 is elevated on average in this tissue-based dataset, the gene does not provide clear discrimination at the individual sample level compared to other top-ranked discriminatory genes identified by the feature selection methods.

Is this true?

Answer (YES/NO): NO